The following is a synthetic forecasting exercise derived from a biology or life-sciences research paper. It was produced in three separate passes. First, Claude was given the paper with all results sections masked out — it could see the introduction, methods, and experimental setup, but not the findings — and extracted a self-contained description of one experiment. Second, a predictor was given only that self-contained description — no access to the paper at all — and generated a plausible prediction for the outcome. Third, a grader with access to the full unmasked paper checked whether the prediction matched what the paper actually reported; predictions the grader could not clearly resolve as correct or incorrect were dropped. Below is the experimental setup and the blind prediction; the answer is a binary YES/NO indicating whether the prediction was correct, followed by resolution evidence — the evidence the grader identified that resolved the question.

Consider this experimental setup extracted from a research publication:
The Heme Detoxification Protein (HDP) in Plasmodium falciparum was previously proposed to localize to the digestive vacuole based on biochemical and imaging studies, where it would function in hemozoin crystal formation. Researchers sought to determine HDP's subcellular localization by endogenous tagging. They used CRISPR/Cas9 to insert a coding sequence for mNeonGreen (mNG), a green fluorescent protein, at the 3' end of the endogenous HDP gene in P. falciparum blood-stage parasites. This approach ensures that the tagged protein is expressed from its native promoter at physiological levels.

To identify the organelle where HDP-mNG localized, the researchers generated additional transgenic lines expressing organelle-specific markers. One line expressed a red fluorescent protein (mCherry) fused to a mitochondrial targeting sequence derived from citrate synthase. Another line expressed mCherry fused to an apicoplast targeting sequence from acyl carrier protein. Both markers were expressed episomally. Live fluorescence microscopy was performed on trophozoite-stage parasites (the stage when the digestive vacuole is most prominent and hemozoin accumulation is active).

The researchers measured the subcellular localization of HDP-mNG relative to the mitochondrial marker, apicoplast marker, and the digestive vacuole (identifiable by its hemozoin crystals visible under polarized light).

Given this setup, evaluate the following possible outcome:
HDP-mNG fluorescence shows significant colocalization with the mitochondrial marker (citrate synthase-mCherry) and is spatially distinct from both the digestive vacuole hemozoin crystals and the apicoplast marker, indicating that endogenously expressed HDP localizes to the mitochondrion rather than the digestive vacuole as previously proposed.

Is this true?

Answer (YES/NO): YES